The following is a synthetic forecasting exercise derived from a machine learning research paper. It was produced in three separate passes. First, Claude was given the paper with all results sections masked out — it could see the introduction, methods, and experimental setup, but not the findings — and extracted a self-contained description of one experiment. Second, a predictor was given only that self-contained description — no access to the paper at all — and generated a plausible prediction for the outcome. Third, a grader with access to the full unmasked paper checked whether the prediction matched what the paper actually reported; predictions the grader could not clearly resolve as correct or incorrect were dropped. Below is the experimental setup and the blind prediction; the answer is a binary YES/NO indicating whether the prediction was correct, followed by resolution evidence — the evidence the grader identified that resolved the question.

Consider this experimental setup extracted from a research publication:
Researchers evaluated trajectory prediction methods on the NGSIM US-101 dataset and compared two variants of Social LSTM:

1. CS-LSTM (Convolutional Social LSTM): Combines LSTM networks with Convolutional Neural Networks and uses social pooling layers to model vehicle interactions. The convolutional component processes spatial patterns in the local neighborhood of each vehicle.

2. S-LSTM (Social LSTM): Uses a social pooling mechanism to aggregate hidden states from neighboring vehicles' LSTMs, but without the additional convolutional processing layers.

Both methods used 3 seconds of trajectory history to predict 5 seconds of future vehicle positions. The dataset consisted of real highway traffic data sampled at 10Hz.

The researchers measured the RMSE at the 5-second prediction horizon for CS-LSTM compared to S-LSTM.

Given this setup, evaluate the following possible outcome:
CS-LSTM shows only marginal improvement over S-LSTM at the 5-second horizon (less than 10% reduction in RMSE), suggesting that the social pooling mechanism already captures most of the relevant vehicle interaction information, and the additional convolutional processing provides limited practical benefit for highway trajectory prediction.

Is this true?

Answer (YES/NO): YES